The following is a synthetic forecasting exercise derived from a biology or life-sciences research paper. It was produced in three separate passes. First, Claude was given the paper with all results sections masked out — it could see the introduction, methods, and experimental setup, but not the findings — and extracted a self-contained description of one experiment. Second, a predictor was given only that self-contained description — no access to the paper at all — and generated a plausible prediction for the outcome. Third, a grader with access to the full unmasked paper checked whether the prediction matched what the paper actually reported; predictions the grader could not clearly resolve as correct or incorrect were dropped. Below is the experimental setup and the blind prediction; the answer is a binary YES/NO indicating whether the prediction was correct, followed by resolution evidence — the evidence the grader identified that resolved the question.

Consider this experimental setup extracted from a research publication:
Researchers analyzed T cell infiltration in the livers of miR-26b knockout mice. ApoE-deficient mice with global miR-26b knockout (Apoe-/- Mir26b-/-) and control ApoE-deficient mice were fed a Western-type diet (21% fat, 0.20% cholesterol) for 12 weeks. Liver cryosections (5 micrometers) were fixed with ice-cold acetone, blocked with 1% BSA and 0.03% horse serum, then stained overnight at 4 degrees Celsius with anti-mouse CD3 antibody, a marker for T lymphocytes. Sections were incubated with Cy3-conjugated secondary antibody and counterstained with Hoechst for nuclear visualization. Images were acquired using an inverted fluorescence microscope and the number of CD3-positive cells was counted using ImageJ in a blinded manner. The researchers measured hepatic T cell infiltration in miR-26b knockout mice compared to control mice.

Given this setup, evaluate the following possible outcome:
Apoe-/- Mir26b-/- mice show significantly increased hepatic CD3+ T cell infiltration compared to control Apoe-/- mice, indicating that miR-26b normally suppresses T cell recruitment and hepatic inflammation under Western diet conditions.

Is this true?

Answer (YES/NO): NO